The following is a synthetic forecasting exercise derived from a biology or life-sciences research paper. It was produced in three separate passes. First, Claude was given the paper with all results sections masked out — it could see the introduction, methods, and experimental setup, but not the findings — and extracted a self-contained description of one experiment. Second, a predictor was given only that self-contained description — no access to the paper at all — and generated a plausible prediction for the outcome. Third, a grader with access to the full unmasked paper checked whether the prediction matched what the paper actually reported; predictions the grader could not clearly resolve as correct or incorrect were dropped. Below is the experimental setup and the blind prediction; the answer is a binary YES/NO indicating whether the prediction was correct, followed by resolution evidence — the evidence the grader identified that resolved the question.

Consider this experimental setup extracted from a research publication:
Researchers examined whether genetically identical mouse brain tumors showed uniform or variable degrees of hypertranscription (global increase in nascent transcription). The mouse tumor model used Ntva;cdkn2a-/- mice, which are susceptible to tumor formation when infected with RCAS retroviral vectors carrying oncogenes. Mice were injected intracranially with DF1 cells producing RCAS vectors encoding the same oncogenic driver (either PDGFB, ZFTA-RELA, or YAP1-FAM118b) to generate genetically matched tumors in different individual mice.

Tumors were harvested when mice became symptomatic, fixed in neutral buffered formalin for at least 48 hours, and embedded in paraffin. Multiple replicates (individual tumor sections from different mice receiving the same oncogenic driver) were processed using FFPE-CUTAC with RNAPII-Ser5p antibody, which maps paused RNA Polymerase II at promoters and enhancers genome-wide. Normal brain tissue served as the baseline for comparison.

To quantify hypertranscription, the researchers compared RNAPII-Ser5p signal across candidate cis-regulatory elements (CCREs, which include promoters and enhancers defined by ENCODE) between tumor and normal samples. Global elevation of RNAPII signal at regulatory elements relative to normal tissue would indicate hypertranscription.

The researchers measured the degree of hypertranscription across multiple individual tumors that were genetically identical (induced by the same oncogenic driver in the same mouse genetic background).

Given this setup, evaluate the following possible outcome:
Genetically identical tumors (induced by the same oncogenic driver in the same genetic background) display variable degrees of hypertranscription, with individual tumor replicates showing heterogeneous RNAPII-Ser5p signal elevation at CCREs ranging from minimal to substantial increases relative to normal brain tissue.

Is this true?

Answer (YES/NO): YES